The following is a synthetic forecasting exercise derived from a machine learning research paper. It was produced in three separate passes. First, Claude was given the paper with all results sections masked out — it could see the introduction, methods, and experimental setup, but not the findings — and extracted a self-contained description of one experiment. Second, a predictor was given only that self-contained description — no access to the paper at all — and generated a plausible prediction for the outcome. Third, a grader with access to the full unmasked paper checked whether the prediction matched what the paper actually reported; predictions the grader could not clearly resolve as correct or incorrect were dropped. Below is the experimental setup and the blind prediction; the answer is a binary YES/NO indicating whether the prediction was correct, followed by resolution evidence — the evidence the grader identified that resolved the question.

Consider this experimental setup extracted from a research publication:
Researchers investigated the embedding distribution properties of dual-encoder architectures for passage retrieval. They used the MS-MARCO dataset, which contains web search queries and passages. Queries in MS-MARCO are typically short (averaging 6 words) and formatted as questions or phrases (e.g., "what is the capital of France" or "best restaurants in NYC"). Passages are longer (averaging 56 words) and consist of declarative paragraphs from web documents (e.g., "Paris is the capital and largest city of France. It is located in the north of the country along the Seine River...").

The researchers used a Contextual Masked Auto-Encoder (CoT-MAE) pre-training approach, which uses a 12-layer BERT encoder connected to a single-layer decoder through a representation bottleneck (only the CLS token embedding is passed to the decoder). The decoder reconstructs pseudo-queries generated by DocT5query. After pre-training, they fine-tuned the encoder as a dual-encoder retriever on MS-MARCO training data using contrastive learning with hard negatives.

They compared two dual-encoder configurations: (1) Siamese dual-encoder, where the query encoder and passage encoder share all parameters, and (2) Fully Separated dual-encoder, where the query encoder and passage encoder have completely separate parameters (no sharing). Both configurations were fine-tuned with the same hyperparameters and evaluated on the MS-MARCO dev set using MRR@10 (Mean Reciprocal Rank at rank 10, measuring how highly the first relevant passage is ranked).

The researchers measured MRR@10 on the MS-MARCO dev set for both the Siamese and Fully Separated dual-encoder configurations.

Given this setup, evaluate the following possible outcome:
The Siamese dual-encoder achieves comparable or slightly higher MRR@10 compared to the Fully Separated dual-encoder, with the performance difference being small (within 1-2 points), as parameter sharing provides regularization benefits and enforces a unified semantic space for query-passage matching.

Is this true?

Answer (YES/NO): YES